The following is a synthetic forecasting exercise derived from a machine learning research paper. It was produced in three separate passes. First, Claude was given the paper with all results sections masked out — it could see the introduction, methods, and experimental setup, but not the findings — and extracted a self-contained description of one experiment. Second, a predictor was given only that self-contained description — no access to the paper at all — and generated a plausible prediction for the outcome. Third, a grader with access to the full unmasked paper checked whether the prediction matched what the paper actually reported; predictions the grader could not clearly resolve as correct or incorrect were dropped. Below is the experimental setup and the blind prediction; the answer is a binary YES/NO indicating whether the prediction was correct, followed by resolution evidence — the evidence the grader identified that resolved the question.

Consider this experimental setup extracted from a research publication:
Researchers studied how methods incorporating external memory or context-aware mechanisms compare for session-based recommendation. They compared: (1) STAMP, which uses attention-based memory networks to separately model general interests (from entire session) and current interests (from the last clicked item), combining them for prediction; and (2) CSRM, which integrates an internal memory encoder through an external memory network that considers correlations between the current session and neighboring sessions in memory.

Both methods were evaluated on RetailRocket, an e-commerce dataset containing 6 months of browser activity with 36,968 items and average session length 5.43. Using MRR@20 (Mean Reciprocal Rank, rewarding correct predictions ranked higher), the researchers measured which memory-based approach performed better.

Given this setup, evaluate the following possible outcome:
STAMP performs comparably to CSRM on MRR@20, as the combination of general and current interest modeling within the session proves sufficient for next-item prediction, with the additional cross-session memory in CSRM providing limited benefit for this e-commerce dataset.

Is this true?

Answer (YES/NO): NO